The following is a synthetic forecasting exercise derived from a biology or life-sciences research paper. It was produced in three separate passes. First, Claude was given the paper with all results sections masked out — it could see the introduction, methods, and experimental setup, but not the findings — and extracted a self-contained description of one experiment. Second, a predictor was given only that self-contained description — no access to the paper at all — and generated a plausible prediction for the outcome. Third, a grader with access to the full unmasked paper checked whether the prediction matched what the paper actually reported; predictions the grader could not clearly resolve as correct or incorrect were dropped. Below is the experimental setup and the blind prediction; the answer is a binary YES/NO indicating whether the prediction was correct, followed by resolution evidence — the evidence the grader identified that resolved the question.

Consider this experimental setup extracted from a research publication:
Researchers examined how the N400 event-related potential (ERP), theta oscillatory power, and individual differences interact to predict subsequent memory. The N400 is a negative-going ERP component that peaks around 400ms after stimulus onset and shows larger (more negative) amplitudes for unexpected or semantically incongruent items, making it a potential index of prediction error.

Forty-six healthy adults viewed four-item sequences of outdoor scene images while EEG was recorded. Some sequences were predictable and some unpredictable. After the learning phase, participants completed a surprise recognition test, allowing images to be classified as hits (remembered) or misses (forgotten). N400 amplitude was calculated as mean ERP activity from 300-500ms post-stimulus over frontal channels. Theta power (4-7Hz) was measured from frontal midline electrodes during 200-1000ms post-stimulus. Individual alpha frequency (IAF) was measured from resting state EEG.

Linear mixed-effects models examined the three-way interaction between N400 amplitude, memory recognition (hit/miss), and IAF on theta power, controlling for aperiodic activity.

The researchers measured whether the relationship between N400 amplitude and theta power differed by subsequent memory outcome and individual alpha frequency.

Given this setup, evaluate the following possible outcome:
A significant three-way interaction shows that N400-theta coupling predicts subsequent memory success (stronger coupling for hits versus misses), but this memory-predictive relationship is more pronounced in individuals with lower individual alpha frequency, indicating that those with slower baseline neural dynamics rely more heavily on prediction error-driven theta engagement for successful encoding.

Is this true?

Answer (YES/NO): NO